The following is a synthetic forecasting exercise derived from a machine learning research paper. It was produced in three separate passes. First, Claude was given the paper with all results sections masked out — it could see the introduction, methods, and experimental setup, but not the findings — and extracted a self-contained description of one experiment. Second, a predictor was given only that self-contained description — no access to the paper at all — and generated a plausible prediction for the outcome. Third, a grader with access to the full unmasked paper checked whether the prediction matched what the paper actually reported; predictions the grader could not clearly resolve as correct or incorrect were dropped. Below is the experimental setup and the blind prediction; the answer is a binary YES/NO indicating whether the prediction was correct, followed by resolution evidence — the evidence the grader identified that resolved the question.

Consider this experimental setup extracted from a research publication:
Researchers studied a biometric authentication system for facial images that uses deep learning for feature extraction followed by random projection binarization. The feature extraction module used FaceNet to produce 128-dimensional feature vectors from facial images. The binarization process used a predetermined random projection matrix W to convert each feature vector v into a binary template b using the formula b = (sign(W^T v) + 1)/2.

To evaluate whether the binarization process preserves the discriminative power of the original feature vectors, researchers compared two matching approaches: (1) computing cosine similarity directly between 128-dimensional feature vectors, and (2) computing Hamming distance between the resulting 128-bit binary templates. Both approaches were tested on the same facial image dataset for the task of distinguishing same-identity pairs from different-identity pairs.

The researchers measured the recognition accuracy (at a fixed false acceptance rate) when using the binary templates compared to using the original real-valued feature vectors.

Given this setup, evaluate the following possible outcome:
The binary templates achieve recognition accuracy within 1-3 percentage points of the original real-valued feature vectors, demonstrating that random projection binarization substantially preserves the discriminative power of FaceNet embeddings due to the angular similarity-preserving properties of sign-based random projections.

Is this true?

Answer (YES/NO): NO